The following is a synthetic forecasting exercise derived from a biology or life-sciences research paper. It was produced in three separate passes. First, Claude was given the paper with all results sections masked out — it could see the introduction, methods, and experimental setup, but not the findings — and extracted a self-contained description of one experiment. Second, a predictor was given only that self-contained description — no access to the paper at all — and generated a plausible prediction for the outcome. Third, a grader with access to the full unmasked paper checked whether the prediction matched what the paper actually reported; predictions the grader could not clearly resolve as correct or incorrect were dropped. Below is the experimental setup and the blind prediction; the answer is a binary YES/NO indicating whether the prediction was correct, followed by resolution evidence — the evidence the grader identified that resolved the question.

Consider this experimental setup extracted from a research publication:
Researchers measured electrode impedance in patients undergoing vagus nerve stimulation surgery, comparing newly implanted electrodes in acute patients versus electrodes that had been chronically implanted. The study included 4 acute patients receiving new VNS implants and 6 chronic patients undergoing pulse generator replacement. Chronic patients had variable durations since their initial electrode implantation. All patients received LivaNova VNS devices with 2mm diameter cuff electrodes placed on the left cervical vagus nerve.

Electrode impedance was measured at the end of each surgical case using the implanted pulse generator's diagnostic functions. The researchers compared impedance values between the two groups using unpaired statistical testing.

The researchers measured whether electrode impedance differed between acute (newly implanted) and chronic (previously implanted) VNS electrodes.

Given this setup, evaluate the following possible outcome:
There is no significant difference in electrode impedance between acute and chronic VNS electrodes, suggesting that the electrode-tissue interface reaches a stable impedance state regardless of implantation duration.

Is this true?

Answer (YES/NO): NO